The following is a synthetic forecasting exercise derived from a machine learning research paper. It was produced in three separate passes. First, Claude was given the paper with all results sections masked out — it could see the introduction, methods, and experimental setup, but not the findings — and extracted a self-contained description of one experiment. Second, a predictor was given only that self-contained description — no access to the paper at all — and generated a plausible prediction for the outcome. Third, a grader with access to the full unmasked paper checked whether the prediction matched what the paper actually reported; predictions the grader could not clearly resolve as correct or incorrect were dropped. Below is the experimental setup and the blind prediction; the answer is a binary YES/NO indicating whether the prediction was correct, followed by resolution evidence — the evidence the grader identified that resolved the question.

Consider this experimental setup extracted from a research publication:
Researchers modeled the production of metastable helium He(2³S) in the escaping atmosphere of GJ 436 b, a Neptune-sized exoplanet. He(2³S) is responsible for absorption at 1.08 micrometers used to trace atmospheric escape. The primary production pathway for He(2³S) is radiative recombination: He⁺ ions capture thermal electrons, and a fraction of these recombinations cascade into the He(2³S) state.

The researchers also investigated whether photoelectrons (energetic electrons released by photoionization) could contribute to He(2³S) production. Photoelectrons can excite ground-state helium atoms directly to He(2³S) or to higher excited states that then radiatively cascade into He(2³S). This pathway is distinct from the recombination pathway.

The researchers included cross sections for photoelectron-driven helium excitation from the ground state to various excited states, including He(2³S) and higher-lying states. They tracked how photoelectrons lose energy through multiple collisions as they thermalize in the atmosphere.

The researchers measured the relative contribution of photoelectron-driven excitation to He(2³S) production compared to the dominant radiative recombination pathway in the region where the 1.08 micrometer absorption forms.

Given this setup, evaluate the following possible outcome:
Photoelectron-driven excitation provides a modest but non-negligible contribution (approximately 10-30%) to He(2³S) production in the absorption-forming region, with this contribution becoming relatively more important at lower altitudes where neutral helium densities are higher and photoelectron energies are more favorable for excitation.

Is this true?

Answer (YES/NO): NO